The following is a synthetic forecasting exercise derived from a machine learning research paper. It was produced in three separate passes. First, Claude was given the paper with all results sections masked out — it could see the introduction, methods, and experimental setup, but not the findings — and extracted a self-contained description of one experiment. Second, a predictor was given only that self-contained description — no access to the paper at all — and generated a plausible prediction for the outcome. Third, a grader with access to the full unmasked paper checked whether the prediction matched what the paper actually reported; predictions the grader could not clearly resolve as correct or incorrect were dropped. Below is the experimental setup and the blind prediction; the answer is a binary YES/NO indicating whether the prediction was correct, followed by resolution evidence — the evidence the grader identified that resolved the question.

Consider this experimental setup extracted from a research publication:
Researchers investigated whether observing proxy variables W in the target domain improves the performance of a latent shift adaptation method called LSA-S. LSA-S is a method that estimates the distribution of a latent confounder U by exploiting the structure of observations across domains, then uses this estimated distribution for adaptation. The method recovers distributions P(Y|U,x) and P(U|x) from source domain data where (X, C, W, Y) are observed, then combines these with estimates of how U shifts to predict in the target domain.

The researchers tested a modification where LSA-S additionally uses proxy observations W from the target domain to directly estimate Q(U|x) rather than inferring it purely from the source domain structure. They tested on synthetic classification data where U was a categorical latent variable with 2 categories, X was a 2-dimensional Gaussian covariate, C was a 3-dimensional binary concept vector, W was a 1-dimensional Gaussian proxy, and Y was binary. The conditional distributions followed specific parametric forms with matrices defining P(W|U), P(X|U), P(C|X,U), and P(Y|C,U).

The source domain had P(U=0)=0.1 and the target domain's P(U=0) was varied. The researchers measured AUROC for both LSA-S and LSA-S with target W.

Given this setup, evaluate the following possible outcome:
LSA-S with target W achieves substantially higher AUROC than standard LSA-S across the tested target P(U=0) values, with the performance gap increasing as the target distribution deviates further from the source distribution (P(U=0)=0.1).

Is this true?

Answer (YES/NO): NO